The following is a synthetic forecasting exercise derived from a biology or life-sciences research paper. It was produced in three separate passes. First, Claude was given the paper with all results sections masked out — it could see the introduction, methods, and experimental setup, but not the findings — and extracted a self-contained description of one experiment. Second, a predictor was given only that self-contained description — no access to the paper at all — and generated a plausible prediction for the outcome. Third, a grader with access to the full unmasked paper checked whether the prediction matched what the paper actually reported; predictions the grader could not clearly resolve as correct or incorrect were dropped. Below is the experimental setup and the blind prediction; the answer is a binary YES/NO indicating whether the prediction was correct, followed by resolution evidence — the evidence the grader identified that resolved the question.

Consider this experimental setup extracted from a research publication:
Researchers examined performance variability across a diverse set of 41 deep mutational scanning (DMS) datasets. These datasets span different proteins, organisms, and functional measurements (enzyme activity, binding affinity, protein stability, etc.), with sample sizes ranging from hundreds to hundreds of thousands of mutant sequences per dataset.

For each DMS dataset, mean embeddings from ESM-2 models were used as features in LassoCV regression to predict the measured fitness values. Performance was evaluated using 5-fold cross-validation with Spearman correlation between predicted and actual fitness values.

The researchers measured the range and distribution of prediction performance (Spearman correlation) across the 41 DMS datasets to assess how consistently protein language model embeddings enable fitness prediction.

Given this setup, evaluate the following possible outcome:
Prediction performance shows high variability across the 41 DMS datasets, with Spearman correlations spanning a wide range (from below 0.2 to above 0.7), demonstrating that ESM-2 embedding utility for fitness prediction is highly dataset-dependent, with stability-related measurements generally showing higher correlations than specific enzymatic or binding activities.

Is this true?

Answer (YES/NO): NO